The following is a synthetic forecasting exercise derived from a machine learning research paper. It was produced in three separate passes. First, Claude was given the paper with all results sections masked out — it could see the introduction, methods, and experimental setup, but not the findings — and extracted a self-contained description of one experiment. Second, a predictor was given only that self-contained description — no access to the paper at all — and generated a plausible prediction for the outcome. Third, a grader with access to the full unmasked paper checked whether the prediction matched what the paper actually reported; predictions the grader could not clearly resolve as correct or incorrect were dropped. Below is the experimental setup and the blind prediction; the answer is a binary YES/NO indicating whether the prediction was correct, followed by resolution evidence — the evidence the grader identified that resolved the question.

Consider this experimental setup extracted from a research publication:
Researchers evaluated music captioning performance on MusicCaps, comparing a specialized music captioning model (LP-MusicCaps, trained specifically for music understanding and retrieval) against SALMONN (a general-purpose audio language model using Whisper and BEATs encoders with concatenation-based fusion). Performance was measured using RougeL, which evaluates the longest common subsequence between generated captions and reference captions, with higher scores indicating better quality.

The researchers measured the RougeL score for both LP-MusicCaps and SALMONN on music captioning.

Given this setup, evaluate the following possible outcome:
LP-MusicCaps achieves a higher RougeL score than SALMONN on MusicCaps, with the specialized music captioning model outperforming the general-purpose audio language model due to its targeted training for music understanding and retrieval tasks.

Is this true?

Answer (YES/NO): NO